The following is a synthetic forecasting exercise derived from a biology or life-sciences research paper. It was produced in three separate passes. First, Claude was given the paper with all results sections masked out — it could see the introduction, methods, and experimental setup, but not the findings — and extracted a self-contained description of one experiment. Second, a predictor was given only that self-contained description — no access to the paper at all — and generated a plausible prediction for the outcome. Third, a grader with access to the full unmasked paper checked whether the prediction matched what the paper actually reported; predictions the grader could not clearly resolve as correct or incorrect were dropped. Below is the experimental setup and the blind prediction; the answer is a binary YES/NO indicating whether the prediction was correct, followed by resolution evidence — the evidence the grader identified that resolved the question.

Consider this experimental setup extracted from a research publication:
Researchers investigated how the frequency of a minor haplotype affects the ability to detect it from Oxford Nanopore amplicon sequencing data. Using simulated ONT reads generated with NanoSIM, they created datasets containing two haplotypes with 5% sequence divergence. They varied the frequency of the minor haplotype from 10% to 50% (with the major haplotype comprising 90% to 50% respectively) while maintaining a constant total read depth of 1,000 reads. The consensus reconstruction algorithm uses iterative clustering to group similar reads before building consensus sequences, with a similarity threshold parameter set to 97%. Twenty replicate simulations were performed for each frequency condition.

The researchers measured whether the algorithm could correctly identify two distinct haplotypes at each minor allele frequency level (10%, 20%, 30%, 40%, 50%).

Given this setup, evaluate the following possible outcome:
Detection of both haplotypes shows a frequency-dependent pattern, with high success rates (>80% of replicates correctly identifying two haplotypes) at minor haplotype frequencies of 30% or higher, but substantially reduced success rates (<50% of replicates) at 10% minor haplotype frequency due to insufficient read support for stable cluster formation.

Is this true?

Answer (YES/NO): NO